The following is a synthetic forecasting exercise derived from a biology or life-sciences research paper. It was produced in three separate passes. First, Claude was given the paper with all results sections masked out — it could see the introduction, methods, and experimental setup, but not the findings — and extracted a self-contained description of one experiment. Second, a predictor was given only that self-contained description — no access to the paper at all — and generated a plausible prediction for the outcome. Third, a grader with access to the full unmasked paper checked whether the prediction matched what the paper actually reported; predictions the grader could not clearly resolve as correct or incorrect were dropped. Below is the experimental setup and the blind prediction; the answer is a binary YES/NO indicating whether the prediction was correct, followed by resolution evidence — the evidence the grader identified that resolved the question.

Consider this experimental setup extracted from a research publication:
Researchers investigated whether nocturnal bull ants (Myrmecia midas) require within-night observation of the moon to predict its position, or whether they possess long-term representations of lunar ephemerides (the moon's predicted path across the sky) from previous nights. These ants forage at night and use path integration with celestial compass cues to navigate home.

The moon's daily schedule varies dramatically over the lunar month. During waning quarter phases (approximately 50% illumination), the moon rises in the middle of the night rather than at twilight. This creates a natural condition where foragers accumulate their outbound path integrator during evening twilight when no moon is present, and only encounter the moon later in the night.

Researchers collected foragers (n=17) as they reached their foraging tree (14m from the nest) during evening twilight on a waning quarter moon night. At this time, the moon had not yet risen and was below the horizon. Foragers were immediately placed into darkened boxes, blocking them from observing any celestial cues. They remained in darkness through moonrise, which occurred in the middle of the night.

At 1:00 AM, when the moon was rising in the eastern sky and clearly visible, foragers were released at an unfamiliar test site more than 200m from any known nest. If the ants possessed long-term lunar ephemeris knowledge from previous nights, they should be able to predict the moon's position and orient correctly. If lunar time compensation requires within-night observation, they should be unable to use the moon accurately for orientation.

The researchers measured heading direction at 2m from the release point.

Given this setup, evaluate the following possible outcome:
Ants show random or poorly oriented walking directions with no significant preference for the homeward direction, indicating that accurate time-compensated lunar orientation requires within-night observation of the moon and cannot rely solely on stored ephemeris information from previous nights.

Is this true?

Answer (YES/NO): YES